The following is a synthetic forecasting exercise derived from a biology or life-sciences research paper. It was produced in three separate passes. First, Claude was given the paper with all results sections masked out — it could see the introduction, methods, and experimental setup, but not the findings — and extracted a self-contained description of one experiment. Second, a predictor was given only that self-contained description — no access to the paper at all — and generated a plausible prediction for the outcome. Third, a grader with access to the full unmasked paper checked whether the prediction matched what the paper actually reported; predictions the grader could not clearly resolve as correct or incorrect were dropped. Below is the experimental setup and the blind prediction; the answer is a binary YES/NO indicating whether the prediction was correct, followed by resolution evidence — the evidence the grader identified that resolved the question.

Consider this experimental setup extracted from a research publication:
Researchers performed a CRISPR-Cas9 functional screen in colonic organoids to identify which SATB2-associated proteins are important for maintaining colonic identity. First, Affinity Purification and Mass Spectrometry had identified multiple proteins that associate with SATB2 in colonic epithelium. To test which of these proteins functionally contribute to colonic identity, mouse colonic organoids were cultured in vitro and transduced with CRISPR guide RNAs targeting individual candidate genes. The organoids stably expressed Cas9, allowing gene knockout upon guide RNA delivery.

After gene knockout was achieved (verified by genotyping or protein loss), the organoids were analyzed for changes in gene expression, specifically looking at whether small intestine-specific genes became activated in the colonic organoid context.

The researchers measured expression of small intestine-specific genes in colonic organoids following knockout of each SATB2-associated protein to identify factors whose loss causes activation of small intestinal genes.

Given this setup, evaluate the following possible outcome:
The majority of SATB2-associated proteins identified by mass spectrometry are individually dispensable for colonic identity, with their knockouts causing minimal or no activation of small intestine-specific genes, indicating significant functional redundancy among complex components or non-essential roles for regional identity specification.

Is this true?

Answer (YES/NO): NO